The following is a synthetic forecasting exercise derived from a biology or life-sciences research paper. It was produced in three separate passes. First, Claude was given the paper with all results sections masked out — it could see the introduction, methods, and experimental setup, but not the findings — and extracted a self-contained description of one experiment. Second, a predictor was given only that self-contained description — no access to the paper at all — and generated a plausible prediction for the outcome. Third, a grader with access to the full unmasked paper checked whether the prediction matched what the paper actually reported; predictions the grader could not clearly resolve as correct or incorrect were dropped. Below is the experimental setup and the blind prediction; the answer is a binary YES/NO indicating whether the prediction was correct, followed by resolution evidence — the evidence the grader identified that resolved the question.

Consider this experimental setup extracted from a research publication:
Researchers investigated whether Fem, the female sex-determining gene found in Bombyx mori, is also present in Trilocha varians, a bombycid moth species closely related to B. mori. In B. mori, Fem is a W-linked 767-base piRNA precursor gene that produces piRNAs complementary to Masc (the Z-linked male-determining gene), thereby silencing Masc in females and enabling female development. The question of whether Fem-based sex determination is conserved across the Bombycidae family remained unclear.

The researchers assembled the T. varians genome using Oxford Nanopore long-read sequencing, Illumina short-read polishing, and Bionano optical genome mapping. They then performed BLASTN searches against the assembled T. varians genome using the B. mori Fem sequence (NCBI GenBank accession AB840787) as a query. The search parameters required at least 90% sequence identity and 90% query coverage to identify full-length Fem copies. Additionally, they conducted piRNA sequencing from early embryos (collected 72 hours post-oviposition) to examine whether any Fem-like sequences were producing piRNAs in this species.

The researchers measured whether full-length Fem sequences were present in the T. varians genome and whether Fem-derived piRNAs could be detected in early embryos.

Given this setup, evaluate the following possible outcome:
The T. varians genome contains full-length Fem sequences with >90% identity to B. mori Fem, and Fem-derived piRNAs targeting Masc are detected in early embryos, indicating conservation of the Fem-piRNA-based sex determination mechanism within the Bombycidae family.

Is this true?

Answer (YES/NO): NO